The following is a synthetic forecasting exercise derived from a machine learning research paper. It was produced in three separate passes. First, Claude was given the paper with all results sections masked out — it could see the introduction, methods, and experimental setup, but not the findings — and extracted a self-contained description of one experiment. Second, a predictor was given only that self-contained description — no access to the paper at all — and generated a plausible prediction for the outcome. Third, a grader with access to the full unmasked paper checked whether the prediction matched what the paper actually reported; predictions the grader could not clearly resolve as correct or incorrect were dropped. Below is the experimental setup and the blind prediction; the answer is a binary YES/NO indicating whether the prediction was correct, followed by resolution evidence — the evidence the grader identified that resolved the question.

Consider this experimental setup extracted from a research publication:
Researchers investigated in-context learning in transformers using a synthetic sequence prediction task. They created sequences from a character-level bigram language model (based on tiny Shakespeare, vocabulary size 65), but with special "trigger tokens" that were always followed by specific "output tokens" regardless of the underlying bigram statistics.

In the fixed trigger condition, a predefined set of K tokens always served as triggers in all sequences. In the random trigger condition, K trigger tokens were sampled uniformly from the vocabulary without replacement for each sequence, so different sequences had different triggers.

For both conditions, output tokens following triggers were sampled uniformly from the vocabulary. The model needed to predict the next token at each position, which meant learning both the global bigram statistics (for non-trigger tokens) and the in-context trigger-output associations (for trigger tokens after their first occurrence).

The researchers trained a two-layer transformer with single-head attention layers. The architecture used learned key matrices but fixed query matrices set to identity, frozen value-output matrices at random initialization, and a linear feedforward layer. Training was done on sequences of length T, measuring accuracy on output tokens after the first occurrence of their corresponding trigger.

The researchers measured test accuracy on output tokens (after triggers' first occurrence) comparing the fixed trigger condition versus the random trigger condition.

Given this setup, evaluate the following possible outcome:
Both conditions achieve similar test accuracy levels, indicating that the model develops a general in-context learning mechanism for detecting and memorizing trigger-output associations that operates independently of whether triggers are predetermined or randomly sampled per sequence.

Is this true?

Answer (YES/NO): NO